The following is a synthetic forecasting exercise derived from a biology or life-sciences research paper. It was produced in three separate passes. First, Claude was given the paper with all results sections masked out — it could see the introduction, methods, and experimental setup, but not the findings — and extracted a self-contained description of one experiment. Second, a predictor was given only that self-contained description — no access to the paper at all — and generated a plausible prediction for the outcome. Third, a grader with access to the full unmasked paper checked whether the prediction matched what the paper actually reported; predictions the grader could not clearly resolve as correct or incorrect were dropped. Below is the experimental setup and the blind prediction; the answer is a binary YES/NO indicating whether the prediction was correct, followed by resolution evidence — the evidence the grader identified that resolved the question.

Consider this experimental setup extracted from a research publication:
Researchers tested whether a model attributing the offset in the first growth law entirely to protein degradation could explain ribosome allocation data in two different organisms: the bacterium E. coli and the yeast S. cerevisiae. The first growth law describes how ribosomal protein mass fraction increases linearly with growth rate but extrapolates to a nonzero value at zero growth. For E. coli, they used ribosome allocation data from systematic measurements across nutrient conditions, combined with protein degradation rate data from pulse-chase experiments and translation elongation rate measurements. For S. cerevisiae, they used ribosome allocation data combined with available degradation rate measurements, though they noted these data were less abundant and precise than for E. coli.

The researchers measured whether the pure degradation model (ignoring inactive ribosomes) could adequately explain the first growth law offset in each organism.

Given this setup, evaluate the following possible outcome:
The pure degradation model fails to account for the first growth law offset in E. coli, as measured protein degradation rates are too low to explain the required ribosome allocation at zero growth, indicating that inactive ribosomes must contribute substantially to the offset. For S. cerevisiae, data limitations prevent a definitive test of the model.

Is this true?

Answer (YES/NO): YES